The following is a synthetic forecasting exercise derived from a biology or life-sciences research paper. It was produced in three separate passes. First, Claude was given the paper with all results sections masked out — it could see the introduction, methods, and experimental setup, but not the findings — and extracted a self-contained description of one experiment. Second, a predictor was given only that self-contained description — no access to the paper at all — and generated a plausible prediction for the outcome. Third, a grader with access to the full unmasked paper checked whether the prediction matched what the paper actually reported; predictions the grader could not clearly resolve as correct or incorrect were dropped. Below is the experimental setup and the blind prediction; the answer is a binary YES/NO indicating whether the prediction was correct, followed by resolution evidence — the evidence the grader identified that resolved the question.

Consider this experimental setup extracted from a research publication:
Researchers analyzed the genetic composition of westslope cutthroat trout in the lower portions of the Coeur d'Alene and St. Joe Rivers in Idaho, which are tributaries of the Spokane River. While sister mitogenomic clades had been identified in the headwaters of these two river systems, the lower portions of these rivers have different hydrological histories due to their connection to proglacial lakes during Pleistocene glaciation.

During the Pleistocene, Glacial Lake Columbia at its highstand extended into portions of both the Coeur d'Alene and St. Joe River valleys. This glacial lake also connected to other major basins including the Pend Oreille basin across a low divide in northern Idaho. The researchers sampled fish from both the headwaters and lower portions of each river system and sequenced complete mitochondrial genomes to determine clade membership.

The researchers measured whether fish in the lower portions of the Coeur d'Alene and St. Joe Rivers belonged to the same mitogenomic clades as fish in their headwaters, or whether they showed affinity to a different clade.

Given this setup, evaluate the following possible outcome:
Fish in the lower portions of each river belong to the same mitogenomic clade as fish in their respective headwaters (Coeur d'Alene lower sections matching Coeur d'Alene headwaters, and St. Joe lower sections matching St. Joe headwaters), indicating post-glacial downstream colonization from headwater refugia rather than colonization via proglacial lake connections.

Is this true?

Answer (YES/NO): NO